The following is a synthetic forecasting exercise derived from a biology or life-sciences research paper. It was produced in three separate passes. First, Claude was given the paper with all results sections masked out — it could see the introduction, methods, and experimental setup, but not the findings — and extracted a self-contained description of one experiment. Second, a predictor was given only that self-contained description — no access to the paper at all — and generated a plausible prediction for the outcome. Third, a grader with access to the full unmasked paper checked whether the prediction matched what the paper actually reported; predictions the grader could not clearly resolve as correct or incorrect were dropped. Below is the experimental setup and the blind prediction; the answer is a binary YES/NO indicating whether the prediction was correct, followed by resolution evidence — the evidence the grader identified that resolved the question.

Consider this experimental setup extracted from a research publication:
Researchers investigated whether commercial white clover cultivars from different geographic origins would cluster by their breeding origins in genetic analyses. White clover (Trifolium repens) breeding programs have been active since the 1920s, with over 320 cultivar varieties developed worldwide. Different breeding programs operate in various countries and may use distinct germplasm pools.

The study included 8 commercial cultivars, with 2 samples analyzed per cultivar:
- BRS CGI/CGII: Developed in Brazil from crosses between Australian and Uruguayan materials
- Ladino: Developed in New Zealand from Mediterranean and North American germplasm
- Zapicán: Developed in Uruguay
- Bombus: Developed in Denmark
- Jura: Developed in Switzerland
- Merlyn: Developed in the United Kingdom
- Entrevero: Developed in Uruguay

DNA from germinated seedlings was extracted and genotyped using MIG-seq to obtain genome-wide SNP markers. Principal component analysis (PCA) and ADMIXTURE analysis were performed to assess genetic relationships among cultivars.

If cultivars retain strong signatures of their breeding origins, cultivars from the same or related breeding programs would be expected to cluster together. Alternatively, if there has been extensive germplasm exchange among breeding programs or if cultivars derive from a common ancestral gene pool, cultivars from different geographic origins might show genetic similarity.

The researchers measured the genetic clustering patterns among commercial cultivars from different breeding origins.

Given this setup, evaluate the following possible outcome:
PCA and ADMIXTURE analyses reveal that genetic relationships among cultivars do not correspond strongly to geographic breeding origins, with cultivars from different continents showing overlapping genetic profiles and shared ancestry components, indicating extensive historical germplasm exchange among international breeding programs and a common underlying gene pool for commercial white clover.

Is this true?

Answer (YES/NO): NO